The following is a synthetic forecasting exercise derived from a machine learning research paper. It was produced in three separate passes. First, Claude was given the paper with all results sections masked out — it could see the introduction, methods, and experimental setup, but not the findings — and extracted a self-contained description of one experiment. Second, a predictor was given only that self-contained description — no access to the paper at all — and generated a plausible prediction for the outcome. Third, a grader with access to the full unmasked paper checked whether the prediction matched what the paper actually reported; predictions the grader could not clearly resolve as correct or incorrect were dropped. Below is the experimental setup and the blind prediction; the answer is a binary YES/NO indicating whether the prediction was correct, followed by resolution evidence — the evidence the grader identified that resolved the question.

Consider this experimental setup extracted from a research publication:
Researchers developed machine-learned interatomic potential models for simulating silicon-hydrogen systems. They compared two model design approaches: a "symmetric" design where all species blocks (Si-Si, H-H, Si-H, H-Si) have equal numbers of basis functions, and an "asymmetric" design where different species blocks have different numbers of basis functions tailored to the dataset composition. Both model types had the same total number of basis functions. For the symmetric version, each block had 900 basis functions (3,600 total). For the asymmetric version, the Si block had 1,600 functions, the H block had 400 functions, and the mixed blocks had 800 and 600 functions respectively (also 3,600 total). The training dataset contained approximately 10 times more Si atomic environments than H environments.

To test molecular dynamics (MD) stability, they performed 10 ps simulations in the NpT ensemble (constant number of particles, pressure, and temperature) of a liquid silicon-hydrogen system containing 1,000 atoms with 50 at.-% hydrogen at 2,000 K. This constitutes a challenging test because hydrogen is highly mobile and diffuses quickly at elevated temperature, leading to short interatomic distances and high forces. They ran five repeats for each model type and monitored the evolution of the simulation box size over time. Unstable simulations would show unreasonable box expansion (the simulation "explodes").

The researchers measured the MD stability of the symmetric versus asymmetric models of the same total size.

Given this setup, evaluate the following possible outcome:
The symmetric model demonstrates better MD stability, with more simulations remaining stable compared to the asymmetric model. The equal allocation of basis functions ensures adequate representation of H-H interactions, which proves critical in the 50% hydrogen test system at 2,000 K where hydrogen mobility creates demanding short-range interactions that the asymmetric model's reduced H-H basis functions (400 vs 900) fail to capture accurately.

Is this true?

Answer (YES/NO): NO